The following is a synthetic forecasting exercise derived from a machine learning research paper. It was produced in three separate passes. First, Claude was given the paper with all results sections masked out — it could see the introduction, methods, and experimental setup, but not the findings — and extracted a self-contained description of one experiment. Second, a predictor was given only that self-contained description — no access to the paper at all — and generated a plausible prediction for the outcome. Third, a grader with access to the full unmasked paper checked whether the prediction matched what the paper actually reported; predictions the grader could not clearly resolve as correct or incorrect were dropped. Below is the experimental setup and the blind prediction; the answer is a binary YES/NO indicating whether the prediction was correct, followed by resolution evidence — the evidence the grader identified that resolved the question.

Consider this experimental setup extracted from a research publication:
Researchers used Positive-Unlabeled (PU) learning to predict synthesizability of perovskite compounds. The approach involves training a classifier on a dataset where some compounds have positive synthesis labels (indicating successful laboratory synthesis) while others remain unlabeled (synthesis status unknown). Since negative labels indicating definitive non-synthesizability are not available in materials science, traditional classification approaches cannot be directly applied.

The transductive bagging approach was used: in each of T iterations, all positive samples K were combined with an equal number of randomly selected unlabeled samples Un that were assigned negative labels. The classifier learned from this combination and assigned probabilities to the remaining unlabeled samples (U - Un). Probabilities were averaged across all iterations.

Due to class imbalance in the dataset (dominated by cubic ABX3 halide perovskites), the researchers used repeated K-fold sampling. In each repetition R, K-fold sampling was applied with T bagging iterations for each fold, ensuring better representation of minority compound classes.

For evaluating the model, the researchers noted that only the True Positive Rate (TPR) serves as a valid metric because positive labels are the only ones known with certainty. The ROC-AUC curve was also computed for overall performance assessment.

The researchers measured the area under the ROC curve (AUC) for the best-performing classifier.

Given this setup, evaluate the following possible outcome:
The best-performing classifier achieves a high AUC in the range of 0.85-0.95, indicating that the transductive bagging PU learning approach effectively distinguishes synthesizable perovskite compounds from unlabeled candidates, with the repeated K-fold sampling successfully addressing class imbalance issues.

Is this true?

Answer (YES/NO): YES